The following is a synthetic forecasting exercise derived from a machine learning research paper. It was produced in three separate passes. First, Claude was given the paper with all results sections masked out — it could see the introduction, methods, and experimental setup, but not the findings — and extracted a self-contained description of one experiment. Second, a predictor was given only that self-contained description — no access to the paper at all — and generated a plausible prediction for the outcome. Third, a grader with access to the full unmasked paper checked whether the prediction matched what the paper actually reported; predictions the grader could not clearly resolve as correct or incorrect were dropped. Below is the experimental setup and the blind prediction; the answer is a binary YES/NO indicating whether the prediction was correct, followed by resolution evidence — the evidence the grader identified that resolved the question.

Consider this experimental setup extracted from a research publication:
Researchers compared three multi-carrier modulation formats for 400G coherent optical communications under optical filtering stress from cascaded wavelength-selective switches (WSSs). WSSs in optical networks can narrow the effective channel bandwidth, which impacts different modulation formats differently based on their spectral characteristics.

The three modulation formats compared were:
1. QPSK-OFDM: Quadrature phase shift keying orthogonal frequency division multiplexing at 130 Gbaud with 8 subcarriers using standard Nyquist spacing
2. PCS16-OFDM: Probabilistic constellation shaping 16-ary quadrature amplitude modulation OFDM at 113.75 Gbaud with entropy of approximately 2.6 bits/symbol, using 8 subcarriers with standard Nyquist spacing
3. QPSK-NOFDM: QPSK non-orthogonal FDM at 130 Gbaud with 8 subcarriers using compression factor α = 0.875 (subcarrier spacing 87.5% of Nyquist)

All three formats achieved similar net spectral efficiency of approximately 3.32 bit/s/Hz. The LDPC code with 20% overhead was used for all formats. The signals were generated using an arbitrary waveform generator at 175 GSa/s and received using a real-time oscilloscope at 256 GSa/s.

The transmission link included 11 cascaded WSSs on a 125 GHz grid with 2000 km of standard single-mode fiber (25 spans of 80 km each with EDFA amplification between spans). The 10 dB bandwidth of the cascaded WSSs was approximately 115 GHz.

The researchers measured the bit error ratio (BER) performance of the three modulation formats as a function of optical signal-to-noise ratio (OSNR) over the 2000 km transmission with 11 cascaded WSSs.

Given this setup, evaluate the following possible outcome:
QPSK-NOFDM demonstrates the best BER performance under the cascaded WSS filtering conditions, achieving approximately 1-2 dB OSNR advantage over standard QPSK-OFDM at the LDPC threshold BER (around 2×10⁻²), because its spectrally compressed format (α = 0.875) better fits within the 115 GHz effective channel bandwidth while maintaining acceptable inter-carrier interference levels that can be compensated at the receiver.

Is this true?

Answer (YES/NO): NO